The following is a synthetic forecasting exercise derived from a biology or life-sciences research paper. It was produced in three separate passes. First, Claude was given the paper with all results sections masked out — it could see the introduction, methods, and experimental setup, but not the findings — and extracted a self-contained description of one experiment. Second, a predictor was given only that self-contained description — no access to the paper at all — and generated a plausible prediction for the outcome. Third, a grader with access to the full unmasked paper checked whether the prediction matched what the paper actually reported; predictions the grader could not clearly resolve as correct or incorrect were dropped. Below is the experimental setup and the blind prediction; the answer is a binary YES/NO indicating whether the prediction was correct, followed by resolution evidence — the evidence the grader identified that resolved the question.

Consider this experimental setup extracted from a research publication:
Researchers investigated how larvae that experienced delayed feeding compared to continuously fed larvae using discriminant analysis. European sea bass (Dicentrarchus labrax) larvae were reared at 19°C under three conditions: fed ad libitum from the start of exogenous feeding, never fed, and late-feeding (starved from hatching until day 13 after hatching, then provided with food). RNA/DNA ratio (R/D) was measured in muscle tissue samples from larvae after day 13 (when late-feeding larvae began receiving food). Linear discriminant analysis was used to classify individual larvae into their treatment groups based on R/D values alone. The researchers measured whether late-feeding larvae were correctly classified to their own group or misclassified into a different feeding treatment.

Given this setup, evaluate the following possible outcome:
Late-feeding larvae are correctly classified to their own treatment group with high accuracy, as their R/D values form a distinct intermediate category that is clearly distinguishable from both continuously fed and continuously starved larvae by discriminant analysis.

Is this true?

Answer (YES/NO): NO